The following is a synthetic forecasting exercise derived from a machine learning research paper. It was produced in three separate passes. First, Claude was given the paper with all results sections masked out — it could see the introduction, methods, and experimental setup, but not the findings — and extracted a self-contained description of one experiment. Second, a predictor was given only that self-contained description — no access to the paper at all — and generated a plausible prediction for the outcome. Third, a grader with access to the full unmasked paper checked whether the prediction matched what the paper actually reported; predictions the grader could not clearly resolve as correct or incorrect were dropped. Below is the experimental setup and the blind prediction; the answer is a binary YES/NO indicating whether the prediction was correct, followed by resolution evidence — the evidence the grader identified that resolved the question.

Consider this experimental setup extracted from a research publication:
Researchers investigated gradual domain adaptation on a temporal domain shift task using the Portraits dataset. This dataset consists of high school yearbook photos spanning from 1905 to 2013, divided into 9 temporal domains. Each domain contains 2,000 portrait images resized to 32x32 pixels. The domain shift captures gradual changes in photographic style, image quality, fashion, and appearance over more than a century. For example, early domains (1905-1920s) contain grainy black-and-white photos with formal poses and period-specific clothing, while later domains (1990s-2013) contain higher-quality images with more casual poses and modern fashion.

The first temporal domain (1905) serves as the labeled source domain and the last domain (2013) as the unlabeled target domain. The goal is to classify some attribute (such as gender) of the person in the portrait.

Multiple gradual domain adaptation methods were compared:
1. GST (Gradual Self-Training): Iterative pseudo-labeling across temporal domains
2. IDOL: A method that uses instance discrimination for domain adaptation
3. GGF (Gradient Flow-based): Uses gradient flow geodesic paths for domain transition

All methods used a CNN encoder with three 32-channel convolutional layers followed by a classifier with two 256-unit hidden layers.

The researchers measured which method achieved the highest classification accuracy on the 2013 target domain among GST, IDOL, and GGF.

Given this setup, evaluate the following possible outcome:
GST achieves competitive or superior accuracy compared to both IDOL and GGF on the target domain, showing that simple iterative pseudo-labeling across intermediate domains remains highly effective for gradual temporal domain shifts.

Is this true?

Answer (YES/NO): NO